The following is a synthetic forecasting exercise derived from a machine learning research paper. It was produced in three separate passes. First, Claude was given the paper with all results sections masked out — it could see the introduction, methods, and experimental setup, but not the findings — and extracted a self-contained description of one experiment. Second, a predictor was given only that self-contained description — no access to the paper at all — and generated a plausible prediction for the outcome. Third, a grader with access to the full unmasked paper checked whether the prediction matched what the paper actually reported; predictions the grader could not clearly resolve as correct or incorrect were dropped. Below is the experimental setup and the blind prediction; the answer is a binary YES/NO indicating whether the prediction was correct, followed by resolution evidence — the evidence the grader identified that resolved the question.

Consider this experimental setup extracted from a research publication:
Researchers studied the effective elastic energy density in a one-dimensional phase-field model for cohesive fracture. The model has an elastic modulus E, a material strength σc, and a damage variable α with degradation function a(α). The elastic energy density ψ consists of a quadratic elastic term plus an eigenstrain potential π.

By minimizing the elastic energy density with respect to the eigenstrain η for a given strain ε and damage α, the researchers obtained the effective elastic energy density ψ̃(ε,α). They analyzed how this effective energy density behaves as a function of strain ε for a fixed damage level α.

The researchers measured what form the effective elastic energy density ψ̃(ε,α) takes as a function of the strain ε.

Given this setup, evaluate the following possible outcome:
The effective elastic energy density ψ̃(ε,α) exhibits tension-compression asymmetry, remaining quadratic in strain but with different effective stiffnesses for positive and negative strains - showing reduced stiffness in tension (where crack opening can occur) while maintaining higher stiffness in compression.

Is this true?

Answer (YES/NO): NO